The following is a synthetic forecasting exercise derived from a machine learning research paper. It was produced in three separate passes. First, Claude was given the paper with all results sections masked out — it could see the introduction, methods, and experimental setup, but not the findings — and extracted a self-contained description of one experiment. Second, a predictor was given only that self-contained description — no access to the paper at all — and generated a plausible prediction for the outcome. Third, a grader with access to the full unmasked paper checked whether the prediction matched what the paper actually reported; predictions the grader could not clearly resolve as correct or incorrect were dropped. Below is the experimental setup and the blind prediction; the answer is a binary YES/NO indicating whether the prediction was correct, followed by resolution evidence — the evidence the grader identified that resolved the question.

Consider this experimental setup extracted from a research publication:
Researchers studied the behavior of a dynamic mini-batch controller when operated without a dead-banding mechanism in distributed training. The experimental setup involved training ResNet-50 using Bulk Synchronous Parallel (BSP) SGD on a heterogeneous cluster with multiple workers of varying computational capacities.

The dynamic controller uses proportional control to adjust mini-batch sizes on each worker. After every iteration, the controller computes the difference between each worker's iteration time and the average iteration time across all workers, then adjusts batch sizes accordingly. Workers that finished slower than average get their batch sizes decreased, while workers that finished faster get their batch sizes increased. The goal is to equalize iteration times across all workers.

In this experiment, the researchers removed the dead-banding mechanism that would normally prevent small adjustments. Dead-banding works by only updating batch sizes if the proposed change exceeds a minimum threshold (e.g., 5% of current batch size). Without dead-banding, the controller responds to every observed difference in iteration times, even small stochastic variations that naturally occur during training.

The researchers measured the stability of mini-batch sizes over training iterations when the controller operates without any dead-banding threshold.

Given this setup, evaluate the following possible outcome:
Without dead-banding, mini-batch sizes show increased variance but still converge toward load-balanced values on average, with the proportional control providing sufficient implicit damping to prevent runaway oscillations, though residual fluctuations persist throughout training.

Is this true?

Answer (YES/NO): NO